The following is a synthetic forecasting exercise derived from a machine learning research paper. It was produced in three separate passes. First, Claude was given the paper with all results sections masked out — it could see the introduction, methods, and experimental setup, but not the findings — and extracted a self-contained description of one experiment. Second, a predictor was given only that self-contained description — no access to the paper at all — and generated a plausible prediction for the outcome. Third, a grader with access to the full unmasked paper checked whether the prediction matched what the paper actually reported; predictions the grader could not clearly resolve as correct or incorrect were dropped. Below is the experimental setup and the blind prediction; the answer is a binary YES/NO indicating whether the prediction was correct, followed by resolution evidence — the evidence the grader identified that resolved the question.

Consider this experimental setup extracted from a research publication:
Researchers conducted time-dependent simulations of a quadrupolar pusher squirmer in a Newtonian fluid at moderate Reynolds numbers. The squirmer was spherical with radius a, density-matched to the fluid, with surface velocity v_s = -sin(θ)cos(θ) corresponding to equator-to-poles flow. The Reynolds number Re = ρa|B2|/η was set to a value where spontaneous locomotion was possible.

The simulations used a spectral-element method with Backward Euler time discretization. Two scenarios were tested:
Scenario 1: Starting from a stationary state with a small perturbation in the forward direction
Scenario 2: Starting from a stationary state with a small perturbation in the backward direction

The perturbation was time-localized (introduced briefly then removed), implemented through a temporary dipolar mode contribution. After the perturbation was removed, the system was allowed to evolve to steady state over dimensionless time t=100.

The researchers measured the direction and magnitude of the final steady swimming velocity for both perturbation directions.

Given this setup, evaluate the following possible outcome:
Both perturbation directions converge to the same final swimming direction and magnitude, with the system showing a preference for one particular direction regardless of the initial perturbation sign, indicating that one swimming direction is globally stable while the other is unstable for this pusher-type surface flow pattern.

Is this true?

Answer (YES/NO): NO